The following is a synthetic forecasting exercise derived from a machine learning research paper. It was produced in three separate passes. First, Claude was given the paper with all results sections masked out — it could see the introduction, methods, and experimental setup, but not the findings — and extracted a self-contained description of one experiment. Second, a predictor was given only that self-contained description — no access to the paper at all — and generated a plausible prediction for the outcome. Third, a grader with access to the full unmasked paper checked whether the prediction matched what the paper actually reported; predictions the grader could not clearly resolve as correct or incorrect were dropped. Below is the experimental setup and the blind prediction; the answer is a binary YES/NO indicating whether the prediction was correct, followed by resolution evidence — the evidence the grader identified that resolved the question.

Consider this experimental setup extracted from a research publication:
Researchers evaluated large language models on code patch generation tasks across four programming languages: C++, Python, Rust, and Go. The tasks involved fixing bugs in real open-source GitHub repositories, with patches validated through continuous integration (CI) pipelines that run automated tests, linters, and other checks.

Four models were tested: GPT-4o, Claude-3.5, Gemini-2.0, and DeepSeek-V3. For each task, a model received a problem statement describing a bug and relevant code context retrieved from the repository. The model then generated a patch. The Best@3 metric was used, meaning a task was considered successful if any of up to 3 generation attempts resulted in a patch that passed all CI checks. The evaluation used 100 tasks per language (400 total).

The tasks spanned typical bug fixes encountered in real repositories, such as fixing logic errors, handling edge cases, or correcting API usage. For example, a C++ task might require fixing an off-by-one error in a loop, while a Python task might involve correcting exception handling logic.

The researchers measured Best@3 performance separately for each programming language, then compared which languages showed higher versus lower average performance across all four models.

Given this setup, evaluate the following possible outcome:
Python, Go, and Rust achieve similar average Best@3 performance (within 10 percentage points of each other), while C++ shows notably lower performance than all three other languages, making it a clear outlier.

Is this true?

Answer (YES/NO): NO